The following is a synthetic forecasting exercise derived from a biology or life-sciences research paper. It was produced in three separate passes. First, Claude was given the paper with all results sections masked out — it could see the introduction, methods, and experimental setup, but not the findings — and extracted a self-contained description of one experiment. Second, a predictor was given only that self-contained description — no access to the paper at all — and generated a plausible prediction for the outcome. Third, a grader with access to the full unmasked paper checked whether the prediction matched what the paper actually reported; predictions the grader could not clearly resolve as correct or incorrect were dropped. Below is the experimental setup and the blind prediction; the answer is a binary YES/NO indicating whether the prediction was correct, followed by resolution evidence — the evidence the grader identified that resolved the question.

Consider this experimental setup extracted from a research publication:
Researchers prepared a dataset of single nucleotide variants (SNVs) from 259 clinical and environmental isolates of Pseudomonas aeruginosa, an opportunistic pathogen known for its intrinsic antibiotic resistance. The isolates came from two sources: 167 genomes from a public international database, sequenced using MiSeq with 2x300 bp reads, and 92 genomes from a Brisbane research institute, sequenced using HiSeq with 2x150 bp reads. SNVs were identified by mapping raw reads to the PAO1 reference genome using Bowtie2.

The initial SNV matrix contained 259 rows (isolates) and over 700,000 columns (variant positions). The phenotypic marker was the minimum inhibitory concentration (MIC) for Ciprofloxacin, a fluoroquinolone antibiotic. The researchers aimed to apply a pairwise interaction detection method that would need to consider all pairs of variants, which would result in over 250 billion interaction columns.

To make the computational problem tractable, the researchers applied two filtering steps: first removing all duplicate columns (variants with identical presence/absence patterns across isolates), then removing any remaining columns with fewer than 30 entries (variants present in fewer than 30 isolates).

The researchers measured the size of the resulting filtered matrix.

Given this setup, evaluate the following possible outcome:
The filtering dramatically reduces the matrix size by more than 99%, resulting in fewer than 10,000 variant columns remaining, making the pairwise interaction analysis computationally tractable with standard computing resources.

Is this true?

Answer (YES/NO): NO